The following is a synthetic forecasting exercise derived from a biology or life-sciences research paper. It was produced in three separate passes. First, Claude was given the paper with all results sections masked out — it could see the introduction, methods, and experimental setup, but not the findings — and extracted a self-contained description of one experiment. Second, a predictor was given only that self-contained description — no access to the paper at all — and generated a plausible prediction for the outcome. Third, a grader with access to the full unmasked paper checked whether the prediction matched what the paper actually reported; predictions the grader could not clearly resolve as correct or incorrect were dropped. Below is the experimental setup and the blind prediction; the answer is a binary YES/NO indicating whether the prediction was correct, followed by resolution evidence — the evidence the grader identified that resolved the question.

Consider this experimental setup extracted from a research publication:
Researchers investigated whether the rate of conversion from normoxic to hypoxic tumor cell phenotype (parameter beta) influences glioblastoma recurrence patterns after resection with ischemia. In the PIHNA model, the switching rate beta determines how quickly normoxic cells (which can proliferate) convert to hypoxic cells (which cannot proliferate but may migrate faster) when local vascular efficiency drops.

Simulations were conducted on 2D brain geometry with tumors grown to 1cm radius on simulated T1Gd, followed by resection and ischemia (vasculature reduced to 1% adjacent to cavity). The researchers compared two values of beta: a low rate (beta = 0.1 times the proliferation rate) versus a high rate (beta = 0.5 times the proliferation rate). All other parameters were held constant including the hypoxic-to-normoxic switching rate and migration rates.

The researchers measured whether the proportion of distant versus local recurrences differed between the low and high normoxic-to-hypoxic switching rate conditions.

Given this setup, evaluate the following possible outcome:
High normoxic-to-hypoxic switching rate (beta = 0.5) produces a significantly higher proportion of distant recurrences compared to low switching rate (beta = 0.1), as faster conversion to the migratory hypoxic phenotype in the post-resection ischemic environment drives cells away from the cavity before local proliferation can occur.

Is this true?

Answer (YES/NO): YES